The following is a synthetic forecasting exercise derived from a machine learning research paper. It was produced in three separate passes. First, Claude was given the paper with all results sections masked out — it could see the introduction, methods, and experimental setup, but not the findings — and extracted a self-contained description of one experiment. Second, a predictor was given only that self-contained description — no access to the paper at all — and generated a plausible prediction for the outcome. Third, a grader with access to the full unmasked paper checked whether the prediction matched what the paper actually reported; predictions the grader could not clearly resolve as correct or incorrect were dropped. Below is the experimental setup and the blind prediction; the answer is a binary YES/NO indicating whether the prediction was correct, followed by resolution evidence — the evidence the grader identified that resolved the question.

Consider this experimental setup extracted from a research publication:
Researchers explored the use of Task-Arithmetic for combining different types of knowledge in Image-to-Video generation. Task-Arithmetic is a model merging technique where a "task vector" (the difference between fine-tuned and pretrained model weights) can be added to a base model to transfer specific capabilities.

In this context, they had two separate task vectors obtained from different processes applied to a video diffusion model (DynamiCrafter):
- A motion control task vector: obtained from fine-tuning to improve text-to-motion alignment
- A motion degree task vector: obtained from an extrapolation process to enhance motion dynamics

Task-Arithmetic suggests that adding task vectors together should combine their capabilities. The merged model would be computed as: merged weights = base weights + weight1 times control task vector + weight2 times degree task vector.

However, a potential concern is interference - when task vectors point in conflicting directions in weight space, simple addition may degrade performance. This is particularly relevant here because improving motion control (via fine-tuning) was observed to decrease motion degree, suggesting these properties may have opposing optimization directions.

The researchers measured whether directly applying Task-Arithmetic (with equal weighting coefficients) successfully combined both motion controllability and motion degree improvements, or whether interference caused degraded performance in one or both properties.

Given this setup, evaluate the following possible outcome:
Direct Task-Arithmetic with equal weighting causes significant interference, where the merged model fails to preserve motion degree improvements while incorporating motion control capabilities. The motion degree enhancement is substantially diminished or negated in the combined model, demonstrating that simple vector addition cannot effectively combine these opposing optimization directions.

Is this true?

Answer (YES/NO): YES